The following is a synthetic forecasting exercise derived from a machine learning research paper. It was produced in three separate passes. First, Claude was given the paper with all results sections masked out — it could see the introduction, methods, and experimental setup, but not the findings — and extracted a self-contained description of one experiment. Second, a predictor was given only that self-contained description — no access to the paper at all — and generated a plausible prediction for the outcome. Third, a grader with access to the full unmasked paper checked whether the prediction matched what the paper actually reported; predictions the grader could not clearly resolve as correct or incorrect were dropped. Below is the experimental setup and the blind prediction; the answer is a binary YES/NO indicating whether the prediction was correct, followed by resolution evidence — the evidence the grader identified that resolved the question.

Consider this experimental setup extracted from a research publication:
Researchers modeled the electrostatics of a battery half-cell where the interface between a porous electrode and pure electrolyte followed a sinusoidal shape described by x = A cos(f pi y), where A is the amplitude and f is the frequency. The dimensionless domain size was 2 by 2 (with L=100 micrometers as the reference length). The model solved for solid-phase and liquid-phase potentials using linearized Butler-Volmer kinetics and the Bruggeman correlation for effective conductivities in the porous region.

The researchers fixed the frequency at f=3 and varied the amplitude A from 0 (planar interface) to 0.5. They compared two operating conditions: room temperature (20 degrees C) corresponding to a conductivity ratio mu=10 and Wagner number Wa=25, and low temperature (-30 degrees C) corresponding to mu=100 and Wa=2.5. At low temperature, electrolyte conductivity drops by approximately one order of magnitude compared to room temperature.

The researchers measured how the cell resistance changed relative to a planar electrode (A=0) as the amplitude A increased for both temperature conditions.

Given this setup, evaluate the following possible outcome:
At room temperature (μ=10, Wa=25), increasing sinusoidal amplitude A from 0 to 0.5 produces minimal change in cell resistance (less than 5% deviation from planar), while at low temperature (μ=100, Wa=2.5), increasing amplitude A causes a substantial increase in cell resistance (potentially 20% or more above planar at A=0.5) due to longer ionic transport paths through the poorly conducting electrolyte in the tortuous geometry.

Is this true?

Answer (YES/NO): NO